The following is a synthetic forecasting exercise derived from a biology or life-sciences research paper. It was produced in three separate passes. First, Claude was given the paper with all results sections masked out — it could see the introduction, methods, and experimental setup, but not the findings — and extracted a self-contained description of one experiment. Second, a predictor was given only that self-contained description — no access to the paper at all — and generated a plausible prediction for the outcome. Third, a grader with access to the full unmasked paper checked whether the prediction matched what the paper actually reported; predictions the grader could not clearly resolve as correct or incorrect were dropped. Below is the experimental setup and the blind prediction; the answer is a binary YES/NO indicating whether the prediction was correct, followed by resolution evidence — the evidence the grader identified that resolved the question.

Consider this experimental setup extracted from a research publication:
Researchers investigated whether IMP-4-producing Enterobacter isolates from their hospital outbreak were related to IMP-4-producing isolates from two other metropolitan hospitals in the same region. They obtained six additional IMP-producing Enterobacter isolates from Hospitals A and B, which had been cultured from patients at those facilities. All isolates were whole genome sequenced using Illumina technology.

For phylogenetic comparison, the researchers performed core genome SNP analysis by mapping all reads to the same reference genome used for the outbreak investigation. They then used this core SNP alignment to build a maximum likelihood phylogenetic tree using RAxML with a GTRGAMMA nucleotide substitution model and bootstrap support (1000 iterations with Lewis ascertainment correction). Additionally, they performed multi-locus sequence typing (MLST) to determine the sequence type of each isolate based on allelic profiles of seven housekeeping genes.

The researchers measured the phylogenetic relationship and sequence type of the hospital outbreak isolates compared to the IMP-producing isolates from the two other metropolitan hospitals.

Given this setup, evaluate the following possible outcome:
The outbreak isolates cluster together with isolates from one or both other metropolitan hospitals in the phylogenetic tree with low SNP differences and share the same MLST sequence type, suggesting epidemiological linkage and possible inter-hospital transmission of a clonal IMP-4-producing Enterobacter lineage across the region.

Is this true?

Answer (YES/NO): NO